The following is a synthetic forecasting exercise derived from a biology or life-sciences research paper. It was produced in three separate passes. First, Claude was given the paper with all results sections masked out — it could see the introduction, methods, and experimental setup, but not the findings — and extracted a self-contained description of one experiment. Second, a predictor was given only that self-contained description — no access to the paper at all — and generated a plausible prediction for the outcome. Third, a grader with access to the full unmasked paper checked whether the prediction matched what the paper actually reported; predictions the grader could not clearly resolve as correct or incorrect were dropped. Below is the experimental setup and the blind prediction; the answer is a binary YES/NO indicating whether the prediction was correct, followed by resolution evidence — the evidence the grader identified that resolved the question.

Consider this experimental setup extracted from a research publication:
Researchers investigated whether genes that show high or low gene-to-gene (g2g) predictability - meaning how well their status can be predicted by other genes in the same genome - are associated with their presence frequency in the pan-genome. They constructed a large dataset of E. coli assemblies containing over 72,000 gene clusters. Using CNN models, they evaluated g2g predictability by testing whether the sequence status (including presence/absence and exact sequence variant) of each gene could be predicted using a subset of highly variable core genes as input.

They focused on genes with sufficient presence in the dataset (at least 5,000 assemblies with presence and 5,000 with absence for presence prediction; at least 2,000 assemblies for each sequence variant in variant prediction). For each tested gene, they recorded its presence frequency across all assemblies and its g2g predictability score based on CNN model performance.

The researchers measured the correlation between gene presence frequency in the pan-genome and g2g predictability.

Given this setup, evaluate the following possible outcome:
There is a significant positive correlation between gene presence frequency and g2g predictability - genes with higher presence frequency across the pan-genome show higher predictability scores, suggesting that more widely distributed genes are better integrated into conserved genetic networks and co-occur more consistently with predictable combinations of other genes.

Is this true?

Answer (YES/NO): NO